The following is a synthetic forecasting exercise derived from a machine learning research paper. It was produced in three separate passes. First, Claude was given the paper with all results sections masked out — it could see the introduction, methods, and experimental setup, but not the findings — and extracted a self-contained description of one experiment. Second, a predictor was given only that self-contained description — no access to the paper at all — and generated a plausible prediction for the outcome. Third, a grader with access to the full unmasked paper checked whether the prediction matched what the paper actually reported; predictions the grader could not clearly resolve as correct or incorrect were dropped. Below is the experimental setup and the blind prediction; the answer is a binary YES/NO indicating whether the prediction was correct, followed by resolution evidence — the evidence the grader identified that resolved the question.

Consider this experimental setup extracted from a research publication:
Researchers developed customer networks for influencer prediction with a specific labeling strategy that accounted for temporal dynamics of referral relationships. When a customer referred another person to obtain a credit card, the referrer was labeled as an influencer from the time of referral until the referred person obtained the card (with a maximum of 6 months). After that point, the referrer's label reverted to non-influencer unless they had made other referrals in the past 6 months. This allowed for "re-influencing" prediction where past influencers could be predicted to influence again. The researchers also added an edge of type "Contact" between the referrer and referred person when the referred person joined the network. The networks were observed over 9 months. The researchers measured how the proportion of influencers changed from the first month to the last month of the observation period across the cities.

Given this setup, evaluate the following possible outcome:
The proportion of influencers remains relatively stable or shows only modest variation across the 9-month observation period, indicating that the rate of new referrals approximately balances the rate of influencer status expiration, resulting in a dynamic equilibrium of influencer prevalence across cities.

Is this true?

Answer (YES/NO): NO